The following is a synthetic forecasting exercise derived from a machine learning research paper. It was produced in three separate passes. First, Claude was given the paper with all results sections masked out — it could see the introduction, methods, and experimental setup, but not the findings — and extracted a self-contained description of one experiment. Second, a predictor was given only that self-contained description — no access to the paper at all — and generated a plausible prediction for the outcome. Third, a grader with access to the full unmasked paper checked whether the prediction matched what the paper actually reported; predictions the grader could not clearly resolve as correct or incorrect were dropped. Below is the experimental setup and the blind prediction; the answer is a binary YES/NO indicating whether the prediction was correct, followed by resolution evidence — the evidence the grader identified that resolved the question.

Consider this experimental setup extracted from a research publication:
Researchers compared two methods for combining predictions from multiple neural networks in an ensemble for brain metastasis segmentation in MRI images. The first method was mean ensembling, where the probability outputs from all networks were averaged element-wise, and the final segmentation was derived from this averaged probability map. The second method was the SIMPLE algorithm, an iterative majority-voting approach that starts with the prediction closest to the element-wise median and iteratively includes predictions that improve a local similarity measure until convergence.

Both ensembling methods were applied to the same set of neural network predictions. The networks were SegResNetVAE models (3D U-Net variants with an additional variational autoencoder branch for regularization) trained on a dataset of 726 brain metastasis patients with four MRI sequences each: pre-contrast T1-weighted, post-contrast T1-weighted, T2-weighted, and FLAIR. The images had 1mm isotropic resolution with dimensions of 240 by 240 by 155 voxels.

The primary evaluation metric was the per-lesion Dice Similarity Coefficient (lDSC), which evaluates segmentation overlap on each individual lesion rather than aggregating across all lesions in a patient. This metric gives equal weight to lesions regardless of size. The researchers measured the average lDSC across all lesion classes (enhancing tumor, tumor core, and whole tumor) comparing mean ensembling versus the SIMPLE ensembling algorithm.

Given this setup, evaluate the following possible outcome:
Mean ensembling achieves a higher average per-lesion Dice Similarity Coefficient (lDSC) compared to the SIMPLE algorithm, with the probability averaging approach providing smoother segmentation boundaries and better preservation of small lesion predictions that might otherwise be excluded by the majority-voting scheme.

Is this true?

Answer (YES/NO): NO